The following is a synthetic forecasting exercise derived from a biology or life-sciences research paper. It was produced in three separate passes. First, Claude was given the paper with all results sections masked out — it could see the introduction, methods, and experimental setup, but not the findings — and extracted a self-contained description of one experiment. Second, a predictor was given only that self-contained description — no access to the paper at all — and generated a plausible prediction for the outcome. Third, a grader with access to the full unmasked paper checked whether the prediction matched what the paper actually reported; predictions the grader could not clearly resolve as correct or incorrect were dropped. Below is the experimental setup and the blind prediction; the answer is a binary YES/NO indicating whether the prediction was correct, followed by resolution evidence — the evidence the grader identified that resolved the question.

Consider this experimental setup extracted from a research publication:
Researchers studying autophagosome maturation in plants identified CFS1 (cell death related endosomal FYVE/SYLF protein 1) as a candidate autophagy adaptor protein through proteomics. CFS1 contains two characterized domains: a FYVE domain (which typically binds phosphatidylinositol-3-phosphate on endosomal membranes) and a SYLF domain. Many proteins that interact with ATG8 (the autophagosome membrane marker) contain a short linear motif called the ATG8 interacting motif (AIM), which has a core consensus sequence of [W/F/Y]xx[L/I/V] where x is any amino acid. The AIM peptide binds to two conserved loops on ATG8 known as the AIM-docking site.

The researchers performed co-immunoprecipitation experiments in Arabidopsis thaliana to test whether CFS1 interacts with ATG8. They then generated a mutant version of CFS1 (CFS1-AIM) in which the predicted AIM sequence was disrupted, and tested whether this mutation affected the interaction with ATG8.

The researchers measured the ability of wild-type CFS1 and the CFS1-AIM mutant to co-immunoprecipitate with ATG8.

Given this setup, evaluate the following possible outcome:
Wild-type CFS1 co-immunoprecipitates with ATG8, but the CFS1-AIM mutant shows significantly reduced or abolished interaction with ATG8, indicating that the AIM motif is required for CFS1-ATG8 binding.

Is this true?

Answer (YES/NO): YES